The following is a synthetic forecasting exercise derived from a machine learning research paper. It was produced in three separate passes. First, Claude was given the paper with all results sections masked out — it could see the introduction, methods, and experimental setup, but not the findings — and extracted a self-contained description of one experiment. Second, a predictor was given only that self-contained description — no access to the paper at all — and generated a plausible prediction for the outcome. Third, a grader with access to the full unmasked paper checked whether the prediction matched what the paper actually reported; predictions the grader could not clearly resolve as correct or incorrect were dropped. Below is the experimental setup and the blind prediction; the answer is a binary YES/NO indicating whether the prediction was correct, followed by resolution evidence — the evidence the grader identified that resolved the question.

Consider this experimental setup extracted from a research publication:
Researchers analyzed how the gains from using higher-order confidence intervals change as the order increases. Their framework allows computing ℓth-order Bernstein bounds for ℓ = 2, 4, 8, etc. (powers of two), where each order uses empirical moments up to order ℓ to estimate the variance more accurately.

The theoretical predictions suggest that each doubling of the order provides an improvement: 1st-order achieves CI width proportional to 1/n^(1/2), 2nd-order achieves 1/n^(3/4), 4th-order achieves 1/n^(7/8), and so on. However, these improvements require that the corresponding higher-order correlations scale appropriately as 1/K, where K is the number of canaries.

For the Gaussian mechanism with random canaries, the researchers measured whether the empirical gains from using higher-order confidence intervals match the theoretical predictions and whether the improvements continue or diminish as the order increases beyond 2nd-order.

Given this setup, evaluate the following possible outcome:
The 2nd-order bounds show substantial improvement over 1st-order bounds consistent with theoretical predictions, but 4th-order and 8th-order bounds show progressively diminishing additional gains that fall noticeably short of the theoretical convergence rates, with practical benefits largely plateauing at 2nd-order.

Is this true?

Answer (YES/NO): NO